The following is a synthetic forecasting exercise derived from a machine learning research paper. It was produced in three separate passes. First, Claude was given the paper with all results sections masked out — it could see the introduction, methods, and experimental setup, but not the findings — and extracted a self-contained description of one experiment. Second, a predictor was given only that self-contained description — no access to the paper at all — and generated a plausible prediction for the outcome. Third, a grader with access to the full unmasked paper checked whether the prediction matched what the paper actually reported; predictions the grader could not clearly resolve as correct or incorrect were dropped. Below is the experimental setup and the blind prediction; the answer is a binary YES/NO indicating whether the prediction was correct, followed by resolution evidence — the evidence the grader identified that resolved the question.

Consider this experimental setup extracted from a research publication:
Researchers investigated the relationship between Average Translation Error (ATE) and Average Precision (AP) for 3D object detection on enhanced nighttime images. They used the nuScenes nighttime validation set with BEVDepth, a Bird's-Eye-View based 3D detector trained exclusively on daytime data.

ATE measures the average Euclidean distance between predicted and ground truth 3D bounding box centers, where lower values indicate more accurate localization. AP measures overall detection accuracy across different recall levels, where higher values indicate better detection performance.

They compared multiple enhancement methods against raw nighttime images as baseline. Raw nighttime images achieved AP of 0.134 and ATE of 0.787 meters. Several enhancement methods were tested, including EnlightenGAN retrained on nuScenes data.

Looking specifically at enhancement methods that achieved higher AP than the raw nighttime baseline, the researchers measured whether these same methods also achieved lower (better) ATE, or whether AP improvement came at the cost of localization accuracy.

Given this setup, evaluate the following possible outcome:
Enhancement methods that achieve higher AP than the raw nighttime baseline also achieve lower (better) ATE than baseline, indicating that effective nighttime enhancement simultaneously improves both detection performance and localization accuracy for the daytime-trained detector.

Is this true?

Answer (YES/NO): YES